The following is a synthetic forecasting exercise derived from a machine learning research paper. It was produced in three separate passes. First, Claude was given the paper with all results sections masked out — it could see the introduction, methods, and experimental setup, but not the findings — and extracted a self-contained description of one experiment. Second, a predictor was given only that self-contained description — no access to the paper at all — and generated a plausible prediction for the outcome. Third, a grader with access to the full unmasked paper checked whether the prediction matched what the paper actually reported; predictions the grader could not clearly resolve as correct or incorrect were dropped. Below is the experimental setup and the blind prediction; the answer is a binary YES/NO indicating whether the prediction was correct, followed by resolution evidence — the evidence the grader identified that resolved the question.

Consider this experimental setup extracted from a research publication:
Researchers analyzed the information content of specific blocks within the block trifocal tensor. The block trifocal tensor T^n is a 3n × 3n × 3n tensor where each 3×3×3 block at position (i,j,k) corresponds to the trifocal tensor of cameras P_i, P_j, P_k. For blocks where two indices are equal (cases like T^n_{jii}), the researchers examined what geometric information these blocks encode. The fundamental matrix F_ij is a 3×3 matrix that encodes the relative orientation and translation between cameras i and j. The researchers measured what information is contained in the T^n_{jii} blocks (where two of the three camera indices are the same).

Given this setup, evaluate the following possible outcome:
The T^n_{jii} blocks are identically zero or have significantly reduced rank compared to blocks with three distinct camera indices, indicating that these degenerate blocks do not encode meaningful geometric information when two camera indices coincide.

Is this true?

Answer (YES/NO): NO